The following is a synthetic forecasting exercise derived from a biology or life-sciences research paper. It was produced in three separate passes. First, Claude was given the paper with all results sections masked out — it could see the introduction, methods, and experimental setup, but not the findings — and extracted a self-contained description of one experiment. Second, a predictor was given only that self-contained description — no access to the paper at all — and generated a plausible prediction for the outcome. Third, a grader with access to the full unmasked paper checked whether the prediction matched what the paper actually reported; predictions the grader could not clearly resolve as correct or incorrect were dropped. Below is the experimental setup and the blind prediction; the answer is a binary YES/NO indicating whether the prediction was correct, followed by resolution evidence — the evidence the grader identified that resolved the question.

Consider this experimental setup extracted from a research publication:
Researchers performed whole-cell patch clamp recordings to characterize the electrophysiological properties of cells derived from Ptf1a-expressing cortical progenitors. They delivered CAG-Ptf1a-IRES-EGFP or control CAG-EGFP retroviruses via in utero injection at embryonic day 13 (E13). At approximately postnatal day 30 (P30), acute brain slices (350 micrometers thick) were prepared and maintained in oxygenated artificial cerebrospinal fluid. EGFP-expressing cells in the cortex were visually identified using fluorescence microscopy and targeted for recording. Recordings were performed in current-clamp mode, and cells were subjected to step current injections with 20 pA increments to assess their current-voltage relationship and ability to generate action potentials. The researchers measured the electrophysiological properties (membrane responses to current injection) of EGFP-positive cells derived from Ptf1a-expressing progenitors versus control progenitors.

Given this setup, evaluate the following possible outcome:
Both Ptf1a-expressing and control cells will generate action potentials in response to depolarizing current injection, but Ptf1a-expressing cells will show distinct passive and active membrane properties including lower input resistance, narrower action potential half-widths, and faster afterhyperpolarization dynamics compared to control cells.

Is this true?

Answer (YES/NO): NO